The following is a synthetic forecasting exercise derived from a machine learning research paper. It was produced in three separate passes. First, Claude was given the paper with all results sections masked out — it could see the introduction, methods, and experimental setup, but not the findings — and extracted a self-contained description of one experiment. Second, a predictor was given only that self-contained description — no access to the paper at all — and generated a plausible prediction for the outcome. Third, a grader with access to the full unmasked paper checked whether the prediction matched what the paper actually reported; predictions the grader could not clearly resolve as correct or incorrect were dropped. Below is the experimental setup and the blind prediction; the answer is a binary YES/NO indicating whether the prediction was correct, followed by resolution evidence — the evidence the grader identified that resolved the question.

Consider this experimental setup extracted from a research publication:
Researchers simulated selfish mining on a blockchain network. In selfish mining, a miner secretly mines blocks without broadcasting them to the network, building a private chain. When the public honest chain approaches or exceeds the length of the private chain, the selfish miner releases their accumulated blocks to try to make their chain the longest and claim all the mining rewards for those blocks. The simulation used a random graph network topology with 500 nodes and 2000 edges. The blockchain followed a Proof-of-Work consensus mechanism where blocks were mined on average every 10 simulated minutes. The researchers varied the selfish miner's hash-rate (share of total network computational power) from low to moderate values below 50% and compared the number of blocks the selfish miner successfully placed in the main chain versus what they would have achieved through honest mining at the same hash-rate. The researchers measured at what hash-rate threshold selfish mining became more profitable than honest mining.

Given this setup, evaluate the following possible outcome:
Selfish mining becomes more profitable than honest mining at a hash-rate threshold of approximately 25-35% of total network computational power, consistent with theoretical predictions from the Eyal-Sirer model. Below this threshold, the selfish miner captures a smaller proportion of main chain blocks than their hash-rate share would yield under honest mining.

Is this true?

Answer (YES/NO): NO